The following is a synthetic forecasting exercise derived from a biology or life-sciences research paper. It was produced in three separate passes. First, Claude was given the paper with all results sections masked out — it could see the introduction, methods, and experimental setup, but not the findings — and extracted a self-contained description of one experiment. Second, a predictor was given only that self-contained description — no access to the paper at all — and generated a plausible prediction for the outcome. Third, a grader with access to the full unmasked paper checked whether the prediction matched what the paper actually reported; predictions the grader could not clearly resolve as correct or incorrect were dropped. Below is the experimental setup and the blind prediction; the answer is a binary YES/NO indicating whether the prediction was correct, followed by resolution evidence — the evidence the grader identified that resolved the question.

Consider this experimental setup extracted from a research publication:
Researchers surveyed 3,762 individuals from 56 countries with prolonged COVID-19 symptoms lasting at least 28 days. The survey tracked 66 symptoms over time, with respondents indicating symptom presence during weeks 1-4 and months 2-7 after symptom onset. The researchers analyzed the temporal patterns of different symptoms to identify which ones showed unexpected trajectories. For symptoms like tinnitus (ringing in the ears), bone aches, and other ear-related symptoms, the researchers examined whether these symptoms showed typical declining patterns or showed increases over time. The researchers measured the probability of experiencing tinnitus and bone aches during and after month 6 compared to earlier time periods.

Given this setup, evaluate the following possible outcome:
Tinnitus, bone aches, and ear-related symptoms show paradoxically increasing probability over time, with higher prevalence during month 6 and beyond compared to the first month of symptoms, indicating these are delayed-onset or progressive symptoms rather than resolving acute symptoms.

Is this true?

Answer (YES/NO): YES